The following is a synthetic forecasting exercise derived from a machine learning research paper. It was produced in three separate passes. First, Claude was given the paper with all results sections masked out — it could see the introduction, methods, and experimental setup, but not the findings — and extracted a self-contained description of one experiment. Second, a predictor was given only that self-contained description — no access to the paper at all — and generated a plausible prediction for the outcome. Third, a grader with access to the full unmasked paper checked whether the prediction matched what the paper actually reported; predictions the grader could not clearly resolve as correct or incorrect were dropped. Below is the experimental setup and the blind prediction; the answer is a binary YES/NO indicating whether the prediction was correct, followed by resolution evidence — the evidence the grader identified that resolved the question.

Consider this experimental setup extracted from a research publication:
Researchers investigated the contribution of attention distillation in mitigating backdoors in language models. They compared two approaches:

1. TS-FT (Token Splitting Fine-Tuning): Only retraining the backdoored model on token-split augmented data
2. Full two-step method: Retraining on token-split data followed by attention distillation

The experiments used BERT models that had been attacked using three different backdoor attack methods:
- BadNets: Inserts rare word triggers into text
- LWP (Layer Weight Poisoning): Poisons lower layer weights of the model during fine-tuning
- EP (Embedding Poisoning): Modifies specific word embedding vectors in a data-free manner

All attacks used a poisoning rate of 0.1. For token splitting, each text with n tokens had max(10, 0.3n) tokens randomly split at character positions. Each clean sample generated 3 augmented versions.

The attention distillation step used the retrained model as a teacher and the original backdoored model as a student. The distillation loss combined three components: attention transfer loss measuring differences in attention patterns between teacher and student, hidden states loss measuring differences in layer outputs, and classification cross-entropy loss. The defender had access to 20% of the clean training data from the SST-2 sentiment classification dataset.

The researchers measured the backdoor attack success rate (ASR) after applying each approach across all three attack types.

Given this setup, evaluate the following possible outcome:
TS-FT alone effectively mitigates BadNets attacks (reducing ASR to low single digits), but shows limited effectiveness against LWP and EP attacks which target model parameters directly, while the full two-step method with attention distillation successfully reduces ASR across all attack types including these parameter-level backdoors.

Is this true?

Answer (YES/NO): NO